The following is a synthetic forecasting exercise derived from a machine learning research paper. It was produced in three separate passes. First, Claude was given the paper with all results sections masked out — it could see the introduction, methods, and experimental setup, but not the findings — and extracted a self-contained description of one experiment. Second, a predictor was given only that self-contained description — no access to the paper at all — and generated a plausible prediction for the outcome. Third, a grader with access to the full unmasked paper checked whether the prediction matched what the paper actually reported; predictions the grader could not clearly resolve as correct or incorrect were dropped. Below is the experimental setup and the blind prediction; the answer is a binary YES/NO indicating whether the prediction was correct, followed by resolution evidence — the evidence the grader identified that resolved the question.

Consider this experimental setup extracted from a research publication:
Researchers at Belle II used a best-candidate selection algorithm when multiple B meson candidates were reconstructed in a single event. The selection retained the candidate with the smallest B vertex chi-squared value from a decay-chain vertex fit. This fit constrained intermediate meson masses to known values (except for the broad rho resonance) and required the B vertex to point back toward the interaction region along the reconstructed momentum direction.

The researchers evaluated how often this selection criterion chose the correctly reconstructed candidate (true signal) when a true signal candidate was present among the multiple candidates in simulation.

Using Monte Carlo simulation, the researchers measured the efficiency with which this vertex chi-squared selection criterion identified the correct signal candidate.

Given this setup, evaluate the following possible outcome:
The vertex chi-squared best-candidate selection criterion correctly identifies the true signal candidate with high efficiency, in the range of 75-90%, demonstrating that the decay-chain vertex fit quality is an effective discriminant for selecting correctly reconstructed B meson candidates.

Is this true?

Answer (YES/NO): NO